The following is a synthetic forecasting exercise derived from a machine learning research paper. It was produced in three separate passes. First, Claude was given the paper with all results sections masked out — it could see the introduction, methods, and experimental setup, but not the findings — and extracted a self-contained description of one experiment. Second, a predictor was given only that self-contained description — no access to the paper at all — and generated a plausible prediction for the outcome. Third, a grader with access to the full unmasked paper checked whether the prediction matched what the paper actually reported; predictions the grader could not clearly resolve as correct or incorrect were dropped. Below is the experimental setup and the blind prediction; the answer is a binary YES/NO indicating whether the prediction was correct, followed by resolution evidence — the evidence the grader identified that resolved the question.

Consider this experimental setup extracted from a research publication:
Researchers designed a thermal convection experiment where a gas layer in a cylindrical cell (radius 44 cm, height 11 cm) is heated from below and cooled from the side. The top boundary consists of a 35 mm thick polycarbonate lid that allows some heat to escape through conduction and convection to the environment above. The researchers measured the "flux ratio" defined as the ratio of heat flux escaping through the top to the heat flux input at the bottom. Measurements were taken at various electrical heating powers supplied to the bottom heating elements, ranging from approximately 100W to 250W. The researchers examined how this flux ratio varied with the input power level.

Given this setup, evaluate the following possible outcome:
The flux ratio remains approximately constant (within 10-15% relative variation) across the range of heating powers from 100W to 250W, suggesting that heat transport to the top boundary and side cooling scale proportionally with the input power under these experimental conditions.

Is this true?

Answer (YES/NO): NO